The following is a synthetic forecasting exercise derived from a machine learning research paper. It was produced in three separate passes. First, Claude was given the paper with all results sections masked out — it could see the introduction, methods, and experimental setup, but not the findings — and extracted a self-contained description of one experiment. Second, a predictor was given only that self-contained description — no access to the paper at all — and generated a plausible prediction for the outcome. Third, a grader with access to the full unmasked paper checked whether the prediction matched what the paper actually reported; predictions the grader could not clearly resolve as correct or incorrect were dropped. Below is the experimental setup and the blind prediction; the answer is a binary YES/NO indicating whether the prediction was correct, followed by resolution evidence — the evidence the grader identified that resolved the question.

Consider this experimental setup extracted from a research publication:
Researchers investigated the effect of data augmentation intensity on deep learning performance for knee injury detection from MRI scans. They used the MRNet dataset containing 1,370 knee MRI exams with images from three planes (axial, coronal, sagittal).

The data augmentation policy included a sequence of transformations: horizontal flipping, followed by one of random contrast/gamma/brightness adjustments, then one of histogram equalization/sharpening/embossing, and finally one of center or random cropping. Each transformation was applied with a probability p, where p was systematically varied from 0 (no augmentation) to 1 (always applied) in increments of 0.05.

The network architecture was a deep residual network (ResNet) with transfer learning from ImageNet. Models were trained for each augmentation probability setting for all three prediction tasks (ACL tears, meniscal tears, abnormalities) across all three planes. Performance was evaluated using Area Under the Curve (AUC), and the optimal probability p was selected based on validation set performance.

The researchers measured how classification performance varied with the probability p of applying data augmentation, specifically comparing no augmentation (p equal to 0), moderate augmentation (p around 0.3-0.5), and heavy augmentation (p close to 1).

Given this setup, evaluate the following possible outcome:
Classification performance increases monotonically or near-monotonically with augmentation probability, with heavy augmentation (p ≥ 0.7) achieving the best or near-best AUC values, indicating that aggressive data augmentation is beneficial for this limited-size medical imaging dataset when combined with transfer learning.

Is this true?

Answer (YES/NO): NO